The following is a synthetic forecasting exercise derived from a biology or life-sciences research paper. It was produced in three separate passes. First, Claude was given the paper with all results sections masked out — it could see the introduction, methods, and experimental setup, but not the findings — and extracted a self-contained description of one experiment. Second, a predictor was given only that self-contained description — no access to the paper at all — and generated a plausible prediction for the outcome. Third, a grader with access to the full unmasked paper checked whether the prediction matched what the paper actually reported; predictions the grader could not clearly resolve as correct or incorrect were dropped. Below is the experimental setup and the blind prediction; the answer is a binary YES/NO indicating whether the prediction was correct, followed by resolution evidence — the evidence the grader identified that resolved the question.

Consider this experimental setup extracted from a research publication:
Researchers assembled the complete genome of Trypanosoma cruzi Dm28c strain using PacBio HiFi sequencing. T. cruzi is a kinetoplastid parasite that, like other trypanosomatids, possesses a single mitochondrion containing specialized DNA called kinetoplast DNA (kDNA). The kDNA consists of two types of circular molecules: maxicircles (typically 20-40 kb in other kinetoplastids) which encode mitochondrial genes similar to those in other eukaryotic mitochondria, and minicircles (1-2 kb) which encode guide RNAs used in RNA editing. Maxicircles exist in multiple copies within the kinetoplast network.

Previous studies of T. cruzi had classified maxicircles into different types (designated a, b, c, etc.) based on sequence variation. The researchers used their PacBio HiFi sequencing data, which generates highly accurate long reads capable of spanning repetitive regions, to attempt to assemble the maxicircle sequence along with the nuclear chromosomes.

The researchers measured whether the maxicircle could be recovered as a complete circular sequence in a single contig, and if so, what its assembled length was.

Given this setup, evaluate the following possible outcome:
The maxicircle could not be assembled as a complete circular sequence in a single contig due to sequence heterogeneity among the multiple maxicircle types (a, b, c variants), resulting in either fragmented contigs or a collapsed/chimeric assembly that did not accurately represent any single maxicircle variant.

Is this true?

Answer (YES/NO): NO